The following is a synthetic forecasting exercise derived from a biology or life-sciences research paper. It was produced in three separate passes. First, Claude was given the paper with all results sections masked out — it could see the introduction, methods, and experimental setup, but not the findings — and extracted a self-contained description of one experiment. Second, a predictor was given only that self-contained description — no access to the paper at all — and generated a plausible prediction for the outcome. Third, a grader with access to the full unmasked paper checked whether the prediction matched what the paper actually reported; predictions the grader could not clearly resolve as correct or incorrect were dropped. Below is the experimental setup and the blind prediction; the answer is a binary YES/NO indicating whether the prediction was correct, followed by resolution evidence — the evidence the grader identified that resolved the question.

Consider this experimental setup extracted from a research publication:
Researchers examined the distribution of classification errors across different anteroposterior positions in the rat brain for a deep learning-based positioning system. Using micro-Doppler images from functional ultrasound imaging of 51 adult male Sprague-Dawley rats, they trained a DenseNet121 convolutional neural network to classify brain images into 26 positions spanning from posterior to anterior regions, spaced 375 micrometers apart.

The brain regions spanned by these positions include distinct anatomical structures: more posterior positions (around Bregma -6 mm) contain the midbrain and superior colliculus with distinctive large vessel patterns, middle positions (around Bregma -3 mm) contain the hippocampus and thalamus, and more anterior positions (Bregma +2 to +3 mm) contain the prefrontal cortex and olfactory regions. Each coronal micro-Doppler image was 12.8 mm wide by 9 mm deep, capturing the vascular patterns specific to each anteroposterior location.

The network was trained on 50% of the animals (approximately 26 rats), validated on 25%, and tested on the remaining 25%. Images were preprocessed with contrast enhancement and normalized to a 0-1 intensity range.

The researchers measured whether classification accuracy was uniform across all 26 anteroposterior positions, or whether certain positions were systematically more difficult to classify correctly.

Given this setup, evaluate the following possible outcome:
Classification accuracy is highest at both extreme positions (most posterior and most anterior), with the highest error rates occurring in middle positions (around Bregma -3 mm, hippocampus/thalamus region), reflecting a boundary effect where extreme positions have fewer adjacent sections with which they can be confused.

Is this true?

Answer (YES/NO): NO